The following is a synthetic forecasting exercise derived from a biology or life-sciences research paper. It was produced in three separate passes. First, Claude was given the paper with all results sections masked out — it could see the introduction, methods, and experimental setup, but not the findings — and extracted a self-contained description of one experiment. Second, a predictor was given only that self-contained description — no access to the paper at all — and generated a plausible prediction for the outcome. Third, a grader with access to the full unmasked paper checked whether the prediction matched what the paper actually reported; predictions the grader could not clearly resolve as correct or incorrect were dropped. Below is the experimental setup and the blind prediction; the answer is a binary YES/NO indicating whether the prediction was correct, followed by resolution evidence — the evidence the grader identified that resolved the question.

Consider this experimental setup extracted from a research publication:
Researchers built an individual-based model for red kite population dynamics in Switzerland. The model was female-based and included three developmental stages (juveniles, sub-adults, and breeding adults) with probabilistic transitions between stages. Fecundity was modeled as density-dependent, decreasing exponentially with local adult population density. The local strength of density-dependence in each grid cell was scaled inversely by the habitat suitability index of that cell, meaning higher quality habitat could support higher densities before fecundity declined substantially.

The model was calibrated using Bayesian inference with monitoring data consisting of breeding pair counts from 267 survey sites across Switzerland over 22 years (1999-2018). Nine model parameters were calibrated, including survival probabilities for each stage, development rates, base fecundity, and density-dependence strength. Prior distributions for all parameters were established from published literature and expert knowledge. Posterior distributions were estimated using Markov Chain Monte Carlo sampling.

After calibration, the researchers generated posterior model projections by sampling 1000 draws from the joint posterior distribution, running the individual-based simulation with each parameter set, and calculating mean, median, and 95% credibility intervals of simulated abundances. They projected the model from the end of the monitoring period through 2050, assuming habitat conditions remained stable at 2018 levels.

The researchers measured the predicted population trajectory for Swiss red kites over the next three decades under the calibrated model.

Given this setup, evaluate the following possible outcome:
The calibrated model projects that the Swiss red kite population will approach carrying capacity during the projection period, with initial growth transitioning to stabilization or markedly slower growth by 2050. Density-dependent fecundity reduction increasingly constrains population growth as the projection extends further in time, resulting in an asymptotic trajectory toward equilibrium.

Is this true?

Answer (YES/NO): YES